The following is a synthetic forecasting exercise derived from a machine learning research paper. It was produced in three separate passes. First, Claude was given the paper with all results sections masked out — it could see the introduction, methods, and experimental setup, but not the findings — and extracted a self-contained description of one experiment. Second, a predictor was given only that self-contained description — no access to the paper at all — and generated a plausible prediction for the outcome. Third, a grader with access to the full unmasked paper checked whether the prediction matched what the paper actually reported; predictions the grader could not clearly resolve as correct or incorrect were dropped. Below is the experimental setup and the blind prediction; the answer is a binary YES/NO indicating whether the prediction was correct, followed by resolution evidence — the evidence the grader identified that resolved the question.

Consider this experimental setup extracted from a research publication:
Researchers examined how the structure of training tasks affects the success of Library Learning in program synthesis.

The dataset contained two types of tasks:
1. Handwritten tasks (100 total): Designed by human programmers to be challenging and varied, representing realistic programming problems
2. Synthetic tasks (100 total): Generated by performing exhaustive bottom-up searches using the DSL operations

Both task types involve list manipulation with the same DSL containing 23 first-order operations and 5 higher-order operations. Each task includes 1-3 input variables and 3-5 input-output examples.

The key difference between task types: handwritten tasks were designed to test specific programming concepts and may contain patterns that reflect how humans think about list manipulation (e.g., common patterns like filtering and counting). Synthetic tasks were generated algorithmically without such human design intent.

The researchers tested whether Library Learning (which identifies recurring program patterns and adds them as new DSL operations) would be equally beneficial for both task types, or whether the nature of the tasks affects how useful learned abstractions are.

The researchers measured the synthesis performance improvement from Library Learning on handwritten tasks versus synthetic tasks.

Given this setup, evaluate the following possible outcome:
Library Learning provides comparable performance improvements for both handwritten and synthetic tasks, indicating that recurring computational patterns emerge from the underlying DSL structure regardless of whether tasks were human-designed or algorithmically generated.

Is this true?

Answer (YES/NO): NO